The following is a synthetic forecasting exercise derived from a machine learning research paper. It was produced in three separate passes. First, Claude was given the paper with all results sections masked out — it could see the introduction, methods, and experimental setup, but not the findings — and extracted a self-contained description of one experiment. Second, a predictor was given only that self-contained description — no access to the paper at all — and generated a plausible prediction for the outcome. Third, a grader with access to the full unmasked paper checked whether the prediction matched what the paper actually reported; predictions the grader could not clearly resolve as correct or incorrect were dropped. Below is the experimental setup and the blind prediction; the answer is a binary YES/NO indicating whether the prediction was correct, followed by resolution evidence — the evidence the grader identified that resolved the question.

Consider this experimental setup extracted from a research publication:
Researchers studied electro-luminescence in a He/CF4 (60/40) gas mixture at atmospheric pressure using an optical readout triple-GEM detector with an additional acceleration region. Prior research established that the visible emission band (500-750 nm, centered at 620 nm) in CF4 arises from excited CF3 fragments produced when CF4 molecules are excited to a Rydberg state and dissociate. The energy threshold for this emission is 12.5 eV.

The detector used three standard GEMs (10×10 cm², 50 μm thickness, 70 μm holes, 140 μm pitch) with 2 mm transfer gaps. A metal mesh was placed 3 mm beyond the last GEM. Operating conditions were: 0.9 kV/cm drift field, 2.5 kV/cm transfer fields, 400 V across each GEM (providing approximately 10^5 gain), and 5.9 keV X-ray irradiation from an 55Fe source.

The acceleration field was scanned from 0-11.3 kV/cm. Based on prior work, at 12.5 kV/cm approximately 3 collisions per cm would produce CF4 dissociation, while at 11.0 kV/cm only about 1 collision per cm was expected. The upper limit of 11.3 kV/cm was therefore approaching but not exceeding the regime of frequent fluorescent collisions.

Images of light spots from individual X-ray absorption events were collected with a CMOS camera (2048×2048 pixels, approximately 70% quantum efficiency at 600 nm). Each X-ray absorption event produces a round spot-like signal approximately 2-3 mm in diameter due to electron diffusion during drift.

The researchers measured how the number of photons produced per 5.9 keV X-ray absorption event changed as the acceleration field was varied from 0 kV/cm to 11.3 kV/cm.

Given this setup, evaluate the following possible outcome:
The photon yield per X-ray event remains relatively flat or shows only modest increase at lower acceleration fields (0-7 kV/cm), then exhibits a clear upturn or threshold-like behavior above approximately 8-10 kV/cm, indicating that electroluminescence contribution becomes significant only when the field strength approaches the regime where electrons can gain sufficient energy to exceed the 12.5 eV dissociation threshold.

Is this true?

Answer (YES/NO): YES